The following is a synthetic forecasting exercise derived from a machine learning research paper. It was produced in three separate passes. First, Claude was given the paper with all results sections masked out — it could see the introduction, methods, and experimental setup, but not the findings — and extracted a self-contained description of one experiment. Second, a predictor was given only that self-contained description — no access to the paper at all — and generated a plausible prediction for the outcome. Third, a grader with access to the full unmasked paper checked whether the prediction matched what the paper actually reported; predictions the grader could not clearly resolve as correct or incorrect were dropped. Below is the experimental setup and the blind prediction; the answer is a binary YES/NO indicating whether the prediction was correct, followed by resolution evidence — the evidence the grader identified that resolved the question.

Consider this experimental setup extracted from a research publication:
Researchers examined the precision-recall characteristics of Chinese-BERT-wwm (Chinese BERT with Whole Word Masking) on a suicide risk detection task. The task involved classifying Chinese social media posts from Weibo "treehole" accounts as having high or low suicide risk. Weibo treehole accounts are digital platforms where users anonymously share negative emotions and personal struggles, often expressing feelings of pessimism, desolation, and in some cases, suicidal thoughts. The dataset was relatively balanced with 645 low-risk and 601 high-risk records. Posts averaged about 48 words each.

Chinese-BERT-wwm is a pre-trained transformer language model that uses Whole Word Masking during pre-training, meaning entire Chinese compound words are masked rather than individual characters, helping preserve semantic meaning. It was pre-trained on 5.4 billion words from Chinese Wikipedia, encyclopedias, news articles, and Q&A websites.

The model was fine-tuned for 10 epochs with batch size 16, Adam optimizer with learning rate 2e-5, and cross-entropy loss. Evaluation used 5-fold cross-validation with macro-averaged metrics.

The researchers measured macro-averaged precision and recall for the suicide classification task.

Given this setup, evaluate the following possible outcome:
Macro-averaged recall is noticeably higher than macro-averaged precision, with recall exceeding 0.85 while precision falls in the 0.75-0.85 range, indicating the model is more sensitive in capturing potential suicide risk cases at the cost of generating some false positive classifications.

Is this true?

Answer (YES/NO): YES